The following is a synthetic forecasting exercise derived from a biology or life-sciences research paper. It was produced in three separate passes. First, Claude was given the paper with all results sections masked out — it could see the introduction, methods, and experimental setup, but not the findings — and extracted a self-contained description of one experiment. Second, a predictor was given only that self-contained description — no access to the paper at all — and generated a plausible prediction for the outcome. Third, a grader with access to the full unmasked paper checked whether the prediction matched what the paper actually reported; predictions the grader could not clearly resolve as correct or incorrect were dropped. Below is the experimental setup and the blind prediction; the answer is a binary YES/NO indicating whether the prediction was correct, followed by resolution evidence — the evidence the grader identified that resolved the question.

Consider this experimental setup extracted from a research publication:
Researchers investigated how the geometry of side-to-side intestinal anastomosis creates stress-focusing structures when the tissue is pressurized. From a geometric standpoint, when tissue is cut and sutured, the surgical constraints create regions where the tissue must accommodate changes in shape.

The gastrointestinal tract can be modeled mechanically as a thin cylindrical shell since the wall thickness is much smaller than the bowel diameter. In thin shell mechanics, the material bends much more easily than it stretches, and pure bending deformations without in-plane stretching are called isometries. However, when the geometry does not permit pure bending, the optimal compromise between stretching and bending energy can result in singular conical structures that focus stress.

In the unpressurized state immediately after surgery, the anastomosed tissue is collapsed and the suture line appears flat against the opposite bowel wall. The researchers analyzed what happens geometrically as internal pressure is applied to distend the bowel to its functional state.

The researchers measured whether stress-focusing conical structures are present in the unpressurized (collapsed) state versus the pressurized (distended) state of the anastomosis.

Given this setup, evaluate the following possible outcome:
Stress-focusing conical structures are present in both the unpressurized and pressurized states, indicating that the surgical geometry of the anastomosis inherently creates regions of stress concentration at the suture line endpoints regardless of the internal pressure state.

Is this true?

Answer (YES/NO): NO